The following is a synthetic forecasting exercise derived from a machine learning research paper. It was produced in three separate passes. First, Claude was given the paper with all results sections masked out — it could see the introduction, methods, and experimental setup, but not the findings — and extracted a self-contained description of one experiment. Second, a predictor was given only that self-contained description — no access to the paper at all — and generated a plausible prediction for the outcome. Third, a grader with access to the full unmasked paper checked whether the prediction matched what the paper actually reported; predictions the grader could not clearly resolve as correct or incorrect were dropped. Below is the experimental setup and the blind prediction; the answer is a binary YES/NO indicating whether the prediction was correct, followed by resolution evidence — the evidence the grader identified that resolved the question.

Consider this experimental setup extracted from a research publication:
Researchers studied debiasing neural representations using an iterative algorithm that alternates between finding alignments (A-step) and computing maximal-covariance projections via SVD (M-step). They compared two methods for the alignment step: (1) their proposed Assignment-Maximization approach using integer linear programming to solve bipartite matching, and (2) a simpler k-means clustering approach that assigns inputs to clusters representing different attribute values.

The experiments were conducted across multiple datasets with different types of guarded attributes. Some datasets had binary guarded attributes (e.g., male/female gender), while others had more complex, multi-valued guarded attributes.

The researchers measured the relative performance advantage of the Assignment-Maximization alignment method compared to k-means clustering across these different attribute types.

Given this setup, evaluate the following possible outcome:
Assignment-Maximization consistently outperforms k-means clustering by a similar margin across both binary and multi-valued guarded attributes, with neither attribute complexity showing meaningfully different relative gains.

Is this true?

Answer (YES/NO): NO